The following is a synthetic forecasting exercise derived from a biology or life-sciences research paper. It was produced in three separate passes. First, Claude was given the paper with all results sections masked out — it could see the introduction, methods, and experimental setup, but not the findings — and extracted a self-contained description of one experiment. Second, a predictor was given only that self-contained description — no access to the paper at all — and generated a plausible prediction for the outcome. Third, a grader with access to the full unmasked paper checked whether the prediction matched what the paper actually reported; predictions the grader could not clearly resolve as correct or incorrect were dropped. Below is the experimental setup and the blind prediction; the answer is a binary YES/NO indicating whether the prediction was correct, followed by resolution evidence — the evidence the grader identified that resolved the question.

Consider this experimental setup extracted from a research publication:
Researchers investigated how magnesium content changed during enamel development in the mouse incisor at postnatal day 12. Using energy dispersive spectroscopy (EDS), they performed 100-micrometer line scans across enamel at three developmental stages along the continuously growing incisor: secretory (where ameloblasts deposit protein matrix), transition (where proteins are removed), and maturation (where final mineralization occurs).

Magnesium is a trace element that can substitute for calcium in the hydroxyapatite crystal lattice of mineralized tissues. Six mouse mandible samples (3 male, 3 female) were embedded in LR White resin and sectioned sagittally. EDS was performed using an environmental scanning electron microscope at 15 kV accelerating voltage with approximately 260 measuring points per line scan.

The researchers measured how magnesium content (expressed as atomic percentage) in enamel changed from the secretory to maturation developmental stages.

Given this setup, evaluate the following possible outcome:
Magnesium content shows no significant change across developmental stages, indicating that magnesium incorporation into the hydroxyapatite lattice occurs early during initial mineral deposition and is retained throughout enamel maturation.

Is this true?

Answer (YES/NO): NO